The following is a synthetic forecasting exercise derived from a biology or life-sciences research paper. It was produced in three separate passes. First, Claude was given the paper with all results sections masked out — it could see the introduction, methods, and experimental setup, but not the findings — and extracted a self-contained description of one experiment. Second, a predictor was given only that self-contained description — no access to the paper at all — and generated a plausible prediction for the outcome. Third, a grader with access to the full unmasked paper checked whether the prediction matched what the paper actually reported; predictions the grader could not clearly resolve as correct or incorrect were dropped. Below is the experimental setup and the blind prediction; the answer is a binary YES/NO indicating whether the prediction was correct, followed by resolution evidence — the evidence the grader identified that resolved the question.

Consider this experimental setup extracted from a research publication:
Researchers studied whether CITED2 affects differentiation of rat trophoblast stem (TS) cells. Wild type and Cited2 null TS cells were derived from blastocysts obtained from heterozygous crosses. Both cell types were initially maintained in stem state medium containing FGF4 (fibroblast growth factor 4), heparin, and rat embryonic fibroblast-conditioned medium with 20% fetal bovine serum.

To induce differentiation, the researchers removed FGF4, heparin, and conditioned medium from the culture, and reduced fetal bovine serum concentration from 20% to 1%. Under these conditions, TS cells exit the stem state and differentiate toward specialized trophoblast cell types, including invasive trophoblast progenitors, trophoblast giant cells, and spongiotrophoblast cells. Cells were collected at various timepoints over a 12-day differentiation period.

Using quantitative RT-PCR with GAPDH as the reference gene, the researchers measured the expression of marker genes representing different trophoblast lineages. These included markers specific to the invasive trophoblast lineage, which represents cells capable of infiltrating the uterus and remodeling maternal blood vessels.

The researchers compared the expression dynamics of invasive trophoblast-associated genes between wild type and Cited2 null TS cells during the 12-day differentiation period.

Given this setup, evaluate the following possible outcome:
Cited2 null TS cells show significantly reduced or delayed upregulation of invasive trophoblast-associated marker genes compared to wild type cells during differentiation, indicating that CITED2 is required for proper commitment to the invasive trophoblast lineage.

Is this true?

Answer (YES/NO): YES